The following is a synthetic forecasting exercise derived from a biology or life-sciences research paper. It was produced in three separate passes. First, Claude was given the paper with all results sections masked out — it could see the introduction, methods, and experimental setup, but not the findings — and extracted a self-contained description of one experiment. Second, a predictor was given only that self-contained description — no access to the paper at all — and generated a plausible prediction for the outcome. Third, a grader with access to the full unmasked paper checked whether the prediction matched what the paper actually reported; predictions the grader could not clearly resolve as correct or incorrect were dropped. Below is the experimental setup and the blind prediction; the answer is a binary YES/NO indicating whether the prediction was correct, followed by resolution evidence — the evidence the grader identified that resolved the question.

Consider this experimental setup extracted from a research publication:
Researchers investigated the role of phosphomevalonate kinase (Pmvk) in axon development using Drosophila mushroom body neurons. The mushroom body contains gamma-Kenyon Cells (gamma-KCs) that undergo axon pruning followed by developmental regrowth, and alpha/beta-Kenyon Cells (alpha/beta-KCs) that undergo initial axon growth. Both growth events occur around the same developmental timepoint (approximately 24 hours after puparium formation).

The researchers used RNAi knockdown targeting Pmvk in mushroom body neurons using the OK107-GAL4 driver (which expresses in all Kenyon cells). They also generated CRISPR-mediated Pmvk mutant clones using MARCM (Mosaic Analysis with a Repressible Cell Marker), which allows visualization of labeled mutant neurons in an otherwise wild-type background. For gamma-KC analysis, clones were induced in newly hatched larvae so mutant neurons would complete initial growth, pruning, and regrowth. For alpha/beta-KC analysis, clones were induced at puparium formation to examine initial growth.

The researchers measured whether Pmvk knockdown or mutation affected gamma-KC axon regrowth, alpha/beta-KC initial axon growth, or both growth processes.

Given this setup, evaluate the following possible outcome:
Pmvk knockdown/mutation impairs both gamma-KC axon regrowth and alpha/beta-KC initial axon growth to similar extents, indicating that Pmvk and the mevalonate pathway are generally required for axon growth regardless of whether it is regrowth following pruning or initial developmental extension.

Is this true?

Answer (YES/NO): NO